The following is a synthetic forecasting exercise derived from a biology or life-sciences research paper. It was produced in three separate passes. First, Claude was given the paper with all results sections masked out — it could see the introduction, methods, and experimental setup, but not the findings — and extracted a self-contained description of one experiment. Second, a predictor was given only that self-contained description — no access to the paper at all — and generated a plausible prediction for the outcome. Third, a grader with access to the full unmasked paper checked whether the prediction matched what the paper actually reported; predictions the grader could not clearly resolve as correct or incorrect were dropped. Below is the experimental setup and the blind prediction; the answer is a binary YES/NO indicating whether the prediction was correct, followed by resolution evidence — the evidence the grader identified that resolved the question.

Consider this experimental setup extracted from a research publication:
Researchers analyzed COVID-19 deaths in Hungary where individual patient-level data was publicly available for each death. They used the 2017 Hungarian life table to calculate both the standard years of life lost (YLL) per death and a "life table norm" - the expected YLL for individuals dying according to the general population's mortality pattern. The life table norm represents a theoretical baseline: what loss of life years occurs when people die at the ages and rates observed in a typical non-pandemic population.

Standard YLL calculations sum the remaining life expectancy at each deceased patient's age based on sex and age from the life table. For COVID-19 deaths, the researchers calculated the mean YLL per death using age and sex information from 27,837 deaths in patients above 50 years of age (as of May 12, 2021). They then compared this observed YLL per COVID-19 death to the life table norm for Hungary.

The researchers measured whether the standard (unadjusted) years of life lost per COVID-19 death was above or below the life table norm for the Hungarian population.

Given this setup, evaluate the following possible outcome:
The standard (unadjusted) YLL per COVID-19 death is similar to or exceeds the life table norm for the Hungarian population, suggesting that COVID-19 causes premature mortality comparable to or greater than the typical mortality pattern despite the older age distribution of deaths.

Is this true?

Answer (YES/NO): NO